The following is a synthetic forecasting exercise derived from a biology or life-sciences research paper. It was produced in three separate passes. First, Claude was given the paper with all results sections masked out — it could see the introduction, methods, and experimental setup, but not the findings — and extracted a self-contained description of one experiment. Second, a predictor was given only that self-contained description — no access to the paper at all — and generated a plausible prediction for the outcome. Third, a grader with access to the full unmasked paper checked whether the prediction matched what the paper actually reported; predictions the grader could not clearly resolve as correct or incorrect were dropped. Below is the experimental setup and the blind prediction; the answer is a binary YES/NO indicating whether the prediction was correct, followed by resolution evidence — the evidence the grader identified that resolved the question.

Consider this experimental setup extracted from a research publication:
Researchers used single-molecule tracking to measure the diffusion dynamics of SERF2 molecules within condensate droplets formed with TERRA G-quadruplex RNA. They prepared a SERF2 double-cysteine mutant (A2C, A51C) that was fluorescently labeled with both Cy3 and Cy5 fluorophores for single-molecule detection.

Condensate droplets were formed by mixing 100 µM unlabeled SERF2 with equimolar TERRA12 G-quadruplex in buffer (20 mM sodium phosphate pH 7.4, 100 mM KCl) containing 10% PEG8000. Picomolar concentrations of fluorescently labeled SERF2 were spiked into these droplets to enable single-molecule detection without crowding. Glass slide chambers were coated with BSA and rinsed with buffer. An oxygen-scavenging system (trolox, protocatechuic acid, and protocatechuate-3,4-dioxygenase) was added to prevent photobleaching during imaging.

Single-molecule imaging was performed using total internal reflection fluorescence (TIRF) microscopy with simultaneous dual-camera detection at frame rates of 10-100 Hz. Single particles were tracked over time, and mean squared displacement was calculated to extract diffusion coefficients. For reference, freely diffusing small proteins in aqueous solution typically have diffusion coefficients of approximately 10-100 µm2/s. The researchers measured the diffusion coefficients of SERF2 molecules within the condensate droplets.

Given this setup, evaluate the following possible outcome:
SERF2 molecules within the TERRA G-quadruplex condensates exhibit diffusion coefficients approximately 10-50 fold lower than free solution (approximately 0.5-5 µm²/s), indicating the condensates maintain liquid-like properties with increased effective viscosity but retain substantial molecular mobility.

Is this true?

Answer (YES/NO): YES